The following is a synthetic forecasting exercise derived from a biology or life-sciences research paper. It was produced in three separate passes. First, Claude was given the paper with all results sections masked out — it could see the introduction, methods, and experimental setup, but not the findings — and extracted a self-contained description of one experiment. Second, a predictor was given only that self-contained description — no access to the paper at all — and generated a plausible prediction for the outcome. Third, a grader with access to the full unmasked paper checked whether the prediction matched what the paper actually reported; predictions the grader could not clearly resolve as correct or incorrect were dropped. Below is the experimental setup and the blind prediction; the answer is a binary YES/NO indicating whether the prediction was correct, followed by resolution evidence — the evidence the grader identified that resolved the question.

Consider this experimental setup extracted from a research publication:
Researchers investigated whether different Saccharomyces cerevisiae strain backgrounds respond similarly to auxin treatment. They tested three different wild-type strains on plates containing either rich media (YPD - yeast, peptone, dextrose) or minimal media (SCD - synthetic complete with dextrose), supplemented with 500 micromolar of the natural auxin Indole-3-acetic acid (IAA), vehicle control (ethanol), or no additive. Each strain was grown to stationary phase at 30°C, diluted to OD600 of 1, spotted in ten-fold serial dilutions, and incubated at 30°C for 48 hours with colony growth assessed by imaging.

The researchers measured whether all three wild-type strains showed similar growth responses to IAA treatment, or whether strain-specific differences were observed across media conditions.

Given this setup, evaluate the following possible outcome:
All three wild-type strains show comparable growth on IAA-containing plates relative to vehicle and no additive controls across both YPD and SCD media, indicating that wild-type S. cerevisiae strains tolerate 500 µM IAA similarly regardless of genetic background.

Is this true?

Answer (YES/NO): NO